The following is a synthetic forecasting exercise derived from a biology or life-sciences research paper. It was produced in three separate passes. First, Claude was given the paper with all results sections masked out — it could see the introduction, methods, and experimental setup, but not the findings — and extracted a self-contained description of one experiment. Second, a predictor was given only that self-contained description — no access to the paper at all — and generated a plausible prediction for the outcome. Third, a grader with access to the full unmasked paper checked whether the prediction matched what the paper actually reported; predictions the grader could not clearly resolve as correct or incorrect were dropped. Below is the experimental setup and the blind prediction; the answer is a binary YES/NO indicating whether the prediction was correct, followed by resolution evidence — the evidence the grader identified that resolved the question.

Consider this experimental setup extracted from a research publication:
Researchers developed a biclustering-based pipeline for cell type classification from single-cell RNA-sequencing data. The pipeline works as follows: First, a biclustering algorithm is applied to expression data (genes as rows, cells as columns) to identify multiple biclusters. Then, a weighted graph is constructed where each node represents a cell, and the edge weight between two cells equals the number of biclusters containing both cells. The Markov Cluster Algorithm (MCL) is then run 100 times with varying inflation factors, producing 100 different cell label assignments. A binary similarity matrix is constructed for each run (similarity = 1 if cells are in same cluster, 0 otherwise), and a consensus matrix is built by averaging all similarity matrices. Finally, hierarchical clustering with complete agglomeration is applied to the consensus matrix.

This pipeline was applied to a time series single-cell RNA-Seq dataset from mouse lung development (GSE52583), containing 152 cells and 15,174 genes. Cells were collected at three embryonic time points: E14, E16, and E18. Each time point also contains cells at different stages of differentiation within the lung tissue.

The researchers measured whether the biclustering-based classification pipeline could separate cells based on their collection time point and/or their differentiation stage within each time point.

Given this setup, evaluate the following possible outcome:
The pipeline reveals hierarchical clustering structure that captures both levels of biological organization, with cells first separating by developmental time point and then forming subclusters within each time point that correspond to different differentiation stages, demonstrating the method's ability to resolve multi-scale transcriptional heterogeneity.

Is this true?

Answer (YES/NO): NO